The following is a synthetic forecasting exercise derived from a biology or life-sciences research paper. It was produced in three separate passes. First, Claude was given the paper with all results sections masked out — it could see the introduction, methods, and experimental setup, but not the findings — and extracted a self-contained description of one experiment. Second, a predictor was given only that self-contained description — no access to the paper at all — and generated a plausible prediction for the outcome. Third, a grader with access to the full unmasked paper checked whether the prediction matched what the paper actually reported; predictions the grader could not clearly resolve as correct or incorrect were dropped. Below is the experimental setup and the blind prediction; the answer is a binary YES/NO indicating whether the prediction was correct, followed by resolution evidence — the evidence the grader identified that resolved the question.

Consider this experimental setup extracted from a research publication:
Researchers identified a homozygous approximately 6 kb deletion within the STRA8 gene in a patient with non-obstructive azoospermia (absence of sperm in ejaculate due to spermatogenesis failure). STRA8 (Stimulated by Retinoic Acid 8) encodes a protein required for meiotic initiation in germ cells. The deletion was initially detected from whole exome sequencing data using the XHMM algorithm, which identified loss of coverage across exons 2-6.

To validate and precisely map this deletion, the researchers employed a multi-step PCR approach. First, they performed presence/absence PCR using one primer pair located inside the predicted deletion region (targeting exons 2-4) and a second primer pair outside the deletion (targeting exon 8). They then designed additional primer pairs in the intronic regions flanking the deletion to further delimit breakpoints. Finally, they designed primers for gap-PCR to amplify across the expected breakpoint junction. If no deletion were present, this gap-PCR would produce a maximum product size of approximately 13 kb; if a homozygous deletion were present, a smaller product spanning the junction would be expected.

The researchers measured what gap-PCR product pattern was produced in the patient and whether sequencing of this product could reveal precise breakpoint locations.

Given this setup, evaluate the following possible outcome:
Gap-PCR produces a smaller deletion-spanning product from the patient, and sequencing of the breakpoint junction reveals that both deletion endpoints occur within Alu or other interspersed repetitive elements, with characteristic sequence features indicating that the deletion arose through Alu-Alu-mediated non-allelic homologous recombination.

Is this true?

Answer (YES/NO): NO